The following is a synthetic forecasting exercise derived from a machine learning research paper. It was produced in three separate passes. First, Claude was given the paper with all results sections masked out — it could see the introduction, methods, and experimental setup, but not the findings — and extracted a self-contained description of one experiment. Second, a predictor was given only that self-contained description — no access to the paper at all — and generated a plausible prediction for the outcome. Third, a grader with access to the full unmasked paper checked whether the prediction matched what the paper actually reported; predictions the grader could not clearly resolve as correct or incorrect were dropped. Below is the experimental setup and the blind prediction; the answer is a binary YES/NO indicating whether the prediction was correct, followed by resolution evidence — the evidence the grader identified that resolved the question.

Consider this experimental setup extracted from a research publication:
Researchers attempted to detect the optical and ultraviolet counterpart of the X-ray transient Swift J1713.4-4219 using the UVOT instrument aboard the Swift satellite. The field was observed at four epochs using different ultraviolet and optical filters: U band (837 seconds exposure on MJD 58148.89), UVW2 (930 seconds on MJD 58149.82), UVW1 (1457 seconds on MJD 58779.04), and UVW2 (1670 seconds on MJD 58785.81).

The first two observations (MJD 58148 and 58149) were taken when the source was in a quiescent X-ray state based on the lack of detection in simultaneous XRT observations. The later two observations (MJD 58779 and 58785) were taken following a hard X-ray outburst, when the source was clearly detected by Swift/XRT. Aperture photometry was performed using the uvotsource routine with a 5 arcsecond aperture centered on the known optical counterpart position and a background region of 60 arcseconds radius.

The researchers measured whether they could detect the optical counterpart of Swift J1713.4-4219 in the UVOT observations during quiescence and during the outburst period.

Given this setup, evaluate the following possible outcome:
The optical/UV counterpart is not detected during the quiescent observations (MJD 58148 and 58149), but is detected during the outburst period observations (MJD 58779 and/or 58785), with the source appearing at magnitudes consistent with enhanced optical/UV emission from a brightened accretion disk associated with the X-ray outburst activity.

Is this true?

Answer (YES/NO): NO